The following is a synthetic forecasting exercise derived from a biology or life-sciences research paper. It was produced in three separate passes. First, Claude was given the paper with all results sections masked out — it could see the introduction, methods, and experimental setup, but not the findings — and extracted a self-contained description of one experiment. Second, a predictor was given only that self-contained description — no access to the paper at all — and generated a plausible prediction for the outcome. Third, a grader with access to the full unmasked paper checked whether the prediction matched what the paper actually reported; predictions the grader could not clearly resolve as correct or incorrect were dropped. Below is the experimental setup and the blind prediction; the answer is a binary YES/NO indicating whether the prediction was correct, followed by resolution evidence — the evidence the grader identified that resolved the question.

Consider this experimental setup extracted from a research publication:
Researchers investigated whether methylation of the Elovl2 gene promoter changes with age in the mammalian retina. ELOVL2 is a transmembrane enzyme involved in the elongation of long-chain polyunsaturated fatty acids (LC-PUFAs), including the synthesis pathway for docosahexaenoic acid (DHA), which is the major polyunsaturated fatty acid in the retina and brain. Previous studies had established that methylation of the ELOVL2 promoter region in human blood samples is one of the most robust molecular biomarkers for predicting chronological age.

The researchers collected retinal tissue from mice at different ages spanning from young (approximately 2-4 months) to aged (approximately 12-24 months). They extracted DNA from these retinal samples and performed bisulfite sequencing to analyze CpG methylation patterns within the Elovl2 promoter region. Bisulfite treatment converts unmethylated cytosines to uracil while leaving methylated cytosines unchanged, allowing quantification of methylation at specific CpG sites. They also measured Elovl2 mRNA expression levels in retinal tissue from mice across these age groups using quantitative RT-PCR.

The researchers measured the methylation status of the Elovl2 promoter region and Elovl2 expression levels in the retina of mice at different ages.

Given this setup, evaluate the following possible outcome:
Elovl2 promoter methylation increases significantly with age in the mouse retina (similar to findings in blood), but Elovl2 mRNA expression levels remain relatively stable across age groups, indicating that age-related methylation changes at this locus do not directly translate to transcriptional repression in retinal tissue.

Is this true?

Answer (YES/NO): NO